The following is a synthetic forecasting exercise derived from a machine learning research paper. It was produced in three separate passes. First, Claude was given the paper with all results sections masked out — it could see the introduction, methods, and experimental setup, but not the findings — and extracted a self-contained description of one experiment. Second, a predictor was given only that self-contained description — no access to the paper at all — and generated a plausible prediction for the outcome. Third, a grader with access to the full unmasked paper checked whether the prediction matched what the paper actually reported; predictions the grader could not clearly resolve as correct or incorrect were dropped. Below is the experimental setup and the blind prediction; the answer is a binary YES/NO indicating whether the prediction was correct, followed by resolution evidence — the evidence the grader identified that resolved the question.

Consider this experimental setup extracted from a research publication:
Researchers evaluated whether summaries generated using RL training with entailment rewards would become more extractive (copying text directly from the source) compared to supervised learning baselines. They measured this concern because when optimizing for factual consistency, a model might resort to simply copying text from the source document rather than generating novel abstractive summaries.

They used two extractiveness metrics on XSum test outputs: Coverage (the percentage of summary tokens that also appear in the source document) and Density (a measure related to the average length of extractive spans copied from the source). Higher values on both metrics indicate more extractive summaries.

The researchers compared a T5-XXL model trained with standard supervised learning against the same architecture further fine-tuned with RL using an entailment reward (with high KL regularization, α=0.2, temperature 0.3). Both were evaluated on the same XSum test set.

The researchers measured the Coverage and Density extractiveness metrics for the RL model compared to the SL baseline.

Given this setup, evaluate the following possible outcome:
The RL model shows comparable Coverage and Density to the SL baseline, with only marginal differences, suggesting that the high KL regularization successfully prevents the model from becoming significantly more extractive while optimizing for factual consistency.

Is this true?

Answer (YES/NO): NO